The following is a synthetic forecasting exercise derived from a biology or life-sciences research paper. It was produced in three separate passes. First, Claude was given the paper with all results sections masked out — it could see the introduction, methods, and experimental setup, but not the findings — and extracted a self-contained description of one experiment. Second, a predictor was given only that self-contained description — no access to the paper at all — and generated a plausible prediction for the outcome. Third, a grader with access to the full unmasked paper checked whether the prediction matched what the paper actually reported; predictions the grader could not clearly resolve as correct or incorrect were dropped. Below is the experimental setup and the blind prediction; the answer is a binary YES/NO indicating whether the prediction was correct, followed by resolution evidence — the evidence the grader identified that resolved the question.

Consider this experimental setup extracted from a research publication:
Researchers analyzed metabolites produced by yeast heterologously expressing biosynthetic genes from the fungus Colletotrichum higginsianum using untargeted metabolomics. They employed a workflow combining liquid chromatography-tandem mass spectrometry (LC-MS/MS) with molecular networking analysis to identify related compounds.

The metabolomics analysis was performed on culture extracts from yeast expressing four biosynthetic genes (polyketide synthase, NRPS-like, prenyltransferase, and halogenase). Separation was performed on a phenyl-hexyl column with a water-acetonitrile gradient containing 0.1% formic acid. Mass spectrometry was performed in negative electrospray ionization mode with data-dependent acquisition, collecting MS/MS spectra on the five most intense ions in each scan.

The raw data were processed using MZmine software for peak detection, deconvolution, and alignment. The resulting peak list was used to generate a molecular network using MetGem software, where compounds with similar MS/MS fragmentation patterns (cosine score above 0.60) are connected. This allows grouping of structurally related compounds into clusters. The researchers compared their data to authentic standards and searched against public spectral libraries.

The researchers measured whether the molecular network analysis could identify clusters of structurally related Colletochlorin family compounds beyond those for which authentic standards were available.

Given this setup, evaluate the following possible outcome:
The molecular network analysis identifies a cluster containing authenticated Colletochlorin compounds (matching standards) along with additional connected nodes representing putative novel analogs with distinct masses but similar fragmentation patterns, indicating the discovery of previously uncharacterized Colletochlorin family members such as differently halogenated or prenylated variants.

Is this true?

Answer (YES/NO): NO